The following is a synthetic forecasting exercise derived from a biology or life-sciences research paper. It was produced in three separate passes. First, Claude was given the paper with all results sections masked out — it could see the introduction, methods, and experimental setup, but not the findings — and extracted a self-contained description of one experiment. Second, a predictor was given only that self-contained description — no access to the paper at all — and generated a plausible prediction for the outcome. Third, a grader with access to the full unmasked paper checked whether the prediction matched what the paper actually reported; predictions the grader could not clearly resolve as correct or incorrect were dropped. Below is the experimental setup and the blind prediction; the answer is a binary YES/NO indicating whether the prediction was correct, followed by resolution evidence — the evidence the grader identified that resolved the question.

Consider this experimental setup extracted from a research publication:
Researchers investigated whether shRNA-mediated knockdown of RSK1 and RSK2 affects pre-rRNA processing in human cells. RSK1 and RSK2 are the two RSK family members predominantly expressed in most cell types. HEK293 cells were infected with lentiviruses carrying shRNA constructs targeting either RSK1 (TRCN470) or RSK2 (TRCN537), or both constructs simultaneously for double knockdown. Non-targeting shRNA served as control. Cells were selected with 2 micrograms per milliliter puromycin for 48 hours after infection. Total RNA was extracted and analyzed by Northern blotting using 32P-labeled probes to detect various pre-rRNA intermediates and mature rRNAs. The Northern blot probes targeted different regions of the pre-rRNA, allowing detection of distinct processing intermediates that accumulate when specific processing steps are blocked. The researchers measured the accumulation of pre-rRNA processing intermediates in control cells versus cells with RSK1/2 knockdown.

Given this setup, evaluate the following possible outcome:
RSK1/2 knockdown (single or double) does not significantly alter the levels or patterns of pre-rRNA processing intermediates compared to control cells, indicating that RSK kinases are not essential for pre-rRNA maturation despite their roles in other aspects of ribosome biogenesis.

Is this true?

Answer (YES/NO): NO